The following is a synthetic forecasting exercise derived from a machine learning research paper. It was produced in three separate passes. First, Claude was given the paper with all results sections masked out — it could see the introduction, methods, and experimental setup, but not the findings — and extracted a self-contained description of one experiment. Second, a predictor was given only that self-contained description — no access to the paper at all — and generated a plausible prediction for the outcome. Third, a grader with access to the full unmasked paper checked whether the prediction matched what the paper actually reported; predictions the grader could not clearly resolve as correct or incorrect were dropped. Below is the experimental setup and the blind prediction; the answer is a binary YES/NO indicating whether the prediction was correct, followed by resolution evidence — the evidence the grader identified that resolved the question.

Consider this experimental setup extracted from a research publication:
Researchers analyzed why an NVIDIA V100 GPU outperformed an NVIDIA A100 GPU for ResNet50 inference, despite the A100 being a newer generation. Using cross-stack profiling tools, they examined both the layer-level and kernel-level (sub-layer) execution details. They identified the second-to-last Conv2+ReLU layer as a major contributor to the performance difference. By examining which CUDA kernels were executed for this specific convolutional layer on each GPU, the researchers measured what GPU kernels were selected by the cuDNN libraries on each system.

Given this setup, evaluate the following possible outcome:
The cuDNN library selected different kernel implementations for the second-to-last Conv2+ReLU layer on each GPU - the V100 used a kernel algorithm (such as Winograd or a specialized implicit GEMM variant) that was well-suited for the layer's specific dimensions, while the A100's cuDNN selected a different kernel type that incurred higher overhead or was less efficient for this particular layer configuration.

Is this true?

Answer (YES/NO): YES